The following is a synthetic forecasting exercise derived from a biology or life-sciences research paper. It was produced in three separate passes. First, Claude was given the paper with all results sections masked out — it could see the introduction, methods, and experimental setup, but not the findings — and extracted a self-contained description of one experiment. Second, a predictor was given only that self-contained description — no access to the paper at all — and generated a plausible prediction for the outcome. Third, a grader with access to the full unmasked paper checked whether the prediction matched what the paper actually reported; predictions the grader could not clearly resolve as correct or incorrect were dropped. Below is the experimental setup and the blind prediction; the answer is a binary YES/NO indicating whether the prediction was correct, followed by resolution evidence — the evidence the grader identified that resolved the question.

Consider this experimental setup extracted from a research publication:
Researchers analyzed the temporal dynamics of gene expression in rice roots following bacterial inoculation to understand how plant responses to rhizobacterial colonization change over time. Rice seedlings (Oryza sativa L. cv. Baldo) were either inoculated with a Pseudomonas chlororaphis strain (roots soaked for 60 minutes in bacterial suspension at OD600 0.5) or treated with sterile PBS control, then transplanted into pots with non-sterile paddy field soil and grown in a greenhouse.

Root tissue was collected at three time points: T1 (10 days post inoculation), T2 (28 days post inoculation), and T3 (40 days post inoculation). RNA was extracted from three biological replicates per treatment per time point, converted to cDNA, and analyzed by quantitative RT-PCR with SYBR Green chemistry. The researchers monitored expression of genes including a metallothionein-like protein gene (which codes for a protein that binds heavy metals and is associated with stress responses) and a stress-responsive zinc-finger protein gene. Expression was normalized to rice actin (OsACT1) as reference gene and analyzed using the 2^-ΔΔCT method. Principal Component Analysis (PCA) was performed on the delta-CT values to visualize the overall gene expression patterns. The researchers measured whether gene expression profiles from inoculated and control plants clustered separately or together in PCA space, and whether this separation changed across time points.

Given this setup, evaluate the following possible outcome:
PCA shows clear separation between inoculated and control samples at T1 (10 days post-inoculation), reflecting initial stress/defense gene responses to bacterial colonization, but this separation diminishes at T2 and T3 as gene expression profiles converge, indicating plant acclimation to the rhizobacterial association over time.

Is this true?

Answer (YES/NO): NO